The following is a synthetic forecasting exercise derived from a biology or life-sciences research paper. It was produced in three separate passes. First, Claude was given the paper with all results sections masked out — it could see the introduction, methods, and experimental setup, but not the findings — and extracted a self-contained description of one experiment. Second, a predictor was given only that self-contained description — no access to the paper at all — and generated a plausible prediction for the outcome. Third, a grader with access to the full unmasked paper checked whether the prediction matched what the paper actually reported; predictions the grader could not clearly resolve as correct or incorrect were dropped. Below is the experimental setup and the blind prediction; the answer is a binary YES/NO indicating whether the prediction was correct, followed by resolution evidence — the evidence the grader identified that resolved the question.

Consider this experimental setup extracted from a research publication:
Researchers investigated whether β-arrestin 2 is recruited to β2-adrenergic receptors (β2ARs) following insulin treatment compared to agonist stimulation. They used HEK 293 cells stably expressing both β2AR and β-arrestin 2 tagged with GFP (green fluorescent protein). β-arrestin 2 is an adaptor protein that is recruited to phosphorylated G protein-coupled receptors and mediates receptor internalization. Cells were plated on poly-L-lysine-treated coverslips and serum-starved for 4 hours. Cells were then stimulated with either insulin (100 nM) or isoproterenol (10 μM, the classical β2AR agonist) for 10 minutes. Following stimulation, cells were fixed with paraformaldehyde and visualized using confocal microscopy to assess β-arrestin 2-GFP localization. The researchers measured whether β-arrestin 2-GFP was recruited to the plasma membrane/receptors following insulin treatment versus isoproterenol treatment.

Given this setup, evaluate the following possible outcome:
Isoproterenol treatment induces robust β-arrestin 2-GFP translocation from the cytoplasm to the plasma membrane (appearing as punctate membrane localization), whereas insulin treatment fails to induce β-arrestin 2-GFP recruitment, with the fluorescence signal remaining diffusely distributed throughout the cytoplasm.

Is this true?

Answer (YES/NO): YES